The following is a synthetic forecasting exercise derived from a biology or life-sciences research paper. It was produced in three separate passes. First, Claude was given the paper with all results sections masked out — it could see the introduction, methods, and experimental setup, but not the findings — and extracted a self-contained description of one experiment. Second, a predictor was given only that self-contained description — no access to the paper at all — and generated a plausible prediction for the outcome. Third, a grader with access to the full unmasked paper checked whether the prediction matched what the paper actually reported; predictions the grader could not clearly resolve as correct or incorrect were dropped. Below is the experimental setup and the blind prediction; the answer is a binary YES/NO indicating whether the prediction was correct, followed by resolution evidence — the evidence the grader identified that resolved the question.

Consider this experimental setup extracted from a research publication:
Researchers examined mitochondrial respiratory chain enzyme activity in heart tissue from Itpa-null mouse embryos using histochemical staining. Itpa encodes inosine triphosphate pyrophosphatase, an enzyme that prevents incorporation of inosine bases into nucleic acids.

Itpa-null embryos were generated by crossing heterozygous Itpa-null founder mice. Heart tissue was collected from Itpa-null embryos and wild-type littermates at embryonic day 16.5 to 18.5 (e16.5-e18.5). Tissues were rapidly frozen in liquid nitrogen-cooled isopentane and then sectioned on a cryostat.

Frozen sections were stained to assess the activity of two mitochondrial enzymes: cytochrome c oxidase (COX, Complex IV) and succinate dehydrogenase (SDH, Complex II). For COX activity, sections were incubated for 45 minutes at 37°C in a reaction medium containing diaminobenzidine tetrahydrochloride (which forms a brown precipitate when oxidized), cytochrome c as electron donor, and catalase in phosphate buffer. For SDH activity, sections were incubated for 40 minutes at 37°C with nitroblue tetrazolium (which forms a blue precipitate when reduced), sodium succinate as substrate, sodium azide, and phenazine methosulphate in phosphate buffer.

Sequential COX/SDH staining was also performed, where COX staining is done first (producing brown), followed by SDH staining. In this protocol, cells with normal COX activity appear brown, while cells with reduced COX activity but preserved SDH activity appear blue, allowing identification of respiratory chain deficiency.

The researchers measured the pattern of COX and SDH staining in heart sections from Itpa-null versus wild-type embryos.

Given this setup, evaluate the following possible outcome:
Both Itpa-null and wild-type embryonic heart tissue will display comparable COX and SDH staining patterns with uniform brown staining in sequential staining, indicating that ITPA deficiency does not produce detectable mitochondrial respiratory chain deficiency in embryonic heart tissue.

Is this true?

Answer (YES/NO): YES